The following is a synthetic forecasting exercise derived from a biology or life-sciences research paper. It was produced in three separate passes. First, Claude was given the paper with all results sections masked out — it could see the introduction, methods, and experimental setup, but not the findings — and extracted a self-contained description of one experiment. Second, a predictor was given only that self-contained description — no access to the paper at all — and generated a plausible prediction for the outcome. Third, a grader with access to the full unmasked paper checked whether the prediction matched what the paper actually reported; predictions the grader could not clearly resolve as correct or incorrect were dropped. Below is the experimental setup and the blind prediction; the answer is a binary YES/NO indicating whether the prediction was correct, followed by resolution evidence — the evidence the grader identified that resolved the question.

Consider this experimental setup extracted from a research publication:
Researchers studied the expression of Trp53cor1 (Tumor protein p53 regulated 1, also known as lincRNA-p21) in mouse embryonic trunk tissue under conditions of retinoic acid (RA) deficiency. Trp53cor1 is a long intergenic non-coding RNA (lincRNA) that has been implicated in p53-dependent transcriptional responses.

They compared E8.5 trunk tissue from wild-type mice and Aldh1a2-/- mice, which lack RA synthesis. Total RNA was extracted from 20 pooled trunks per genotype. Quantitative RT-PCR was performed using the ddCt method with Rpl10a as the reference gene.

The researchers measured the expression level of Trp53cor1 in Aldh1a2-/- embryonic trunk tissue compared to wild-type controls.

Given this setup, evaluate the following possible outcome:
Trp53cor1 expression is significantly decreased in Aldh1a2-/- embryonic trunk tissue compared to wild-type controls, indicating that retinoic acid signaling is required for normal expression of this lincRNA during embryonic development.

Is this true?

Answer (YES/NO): NO